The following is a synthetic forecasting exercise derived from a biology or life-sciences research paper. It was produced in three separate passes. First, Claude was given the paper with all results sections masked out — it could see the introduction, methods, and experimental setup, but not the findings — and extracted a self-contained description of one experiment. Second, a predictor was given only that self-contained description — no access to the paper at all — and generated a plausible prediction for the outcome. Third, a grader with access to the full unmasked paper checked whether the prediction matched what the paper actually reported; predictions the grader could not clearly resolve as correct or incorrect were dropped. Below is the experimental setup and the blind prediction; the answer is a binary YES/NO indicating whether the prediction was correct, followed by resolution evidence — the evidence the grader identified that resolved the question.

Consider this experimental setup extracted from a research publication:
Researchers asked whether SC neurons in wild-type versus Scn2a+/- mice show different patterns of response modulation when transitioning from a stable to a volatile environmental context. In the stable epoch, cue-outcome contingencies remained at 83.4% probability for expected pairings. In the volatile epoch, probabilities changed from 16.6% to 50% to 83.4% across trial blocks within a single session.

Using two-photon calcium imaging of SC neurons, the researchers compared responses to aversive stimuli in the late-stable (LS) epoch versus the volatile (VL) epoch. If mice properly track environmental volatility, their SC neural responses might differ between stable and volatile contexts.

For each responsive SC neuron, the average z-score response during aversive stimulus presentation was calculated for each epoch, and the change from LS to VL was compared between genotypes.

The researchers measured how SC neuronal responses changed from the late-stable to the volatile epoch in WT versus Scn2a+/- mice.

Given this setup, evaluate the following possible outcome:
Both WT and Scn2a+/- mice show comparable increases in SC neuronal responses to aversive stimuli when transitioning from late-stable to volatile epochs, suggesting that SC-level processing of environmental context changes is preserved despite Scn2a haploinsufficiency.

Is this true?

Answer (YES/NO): NO